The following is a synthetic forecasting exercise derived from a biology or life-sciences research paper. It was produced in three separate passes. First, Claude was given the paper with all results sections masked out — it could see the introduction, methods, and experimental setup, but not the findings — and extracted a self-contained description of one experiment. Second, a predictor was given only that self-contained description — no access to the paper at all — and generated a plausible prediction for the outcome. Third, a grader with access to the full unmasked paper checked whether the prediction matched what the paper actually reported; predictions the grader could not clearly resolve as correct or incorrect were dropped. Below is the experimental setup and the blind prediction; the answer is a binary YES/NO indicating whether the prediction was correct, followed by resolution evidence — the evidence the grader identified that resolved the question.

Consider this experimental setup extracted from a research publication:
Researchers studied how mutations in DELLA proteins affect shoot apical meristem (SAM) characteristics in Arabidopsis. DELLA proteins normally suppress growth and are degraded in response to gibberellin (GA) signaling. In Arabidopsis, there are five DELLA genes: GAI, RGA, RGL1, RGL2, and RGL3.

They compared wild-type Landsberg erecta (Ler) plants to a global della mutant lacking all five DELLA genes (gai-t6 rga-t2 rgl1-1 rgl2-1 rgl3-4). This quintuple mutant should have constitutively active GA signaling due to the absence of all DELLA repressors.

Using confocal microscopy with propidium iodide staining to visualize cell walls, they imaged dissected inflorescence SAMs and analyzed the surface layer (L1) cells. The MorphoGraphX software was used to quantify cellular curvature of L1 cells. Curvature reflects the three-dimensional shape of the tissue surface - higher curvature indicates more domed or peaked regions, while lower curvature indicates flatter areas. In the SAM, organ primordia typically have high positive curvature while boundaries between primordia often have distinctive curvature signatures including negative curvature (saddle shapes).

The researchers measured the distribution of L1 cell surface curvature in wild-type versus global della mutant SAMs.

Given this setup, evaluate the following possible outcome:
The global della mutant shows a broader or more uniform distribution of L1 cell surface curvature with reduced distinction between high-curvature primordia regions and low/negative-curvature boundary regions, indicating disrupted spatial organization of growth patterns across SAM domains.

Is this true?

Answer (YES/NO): NO